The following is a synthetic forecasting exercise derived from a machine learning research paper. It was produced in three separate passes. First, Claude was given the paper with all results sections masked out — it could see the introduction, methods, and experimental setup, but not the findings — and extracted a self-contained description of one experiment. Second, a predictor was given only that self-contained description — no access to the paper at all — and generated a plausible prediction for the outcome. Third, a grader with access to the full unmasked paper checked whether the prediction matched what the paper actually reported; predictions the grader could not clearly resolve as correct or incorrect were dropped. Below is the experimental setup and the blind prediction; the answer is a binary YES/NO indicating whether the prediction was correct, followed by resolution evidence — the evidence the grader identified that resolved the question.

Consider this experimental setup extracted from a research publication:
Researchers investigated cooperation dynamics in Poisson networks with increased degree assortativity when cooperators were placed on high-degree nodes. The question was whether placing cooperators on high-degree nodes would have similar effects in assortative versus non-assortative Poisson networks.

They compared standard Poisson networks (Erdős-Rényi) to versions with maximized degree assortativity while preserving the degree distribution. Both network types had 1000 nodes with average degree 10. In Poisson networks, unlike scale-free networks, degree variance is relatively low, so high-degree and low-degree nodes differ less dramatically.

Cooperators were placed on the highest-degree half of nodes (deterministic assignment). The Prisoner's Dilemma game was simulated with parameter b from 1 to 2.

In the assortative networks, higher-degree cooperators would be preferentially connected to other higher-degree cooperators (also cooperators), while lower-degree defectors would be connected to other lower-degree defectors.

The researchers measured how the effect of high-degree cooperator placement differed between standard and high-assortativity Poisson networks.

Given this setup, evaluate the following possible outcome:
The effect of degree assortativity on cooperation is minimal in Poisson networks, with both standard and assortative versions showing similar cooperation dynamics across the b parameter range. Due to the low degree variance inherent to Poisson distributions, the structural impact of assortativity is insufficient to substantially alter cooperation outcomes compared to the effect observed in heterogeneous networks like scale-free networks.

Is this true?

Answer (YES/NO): NO